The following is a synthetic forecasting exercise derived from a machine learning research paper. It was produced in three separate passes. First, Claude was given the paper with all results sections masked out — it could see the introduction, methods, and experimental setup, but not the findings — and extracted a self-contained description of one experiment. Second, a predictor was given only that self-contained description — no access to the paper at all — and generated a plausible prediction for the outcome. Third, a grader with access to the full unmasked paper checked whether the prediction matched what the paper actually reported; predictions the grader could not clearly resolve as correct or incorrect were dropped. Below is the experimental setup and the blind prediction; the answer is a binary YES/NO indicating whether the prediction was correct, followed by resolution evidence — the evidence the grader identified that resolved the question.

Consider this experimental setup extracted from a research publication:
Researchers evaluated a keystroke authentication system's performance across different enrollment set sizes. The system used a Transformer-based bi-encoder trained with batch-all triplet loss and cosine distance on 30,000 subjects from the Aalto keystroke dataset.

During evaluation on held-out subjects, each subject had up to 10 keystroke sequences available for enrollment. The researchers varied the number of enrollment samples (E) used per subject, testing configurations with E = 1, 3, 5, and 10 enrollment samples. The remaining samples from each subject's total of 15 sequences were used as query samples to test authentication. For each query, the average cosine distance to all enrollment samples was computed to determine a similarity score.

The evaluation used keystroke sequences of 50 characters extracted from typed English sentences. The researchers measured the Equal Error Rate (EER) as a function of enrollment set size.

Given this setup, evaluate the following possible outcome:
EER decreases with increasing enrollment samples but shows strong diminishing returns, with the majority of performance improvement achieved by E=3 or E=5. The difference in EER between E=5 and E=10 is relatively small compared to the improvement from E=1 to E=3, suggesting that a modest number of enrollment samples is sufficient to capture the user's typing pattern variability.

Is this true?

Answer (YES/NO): YES